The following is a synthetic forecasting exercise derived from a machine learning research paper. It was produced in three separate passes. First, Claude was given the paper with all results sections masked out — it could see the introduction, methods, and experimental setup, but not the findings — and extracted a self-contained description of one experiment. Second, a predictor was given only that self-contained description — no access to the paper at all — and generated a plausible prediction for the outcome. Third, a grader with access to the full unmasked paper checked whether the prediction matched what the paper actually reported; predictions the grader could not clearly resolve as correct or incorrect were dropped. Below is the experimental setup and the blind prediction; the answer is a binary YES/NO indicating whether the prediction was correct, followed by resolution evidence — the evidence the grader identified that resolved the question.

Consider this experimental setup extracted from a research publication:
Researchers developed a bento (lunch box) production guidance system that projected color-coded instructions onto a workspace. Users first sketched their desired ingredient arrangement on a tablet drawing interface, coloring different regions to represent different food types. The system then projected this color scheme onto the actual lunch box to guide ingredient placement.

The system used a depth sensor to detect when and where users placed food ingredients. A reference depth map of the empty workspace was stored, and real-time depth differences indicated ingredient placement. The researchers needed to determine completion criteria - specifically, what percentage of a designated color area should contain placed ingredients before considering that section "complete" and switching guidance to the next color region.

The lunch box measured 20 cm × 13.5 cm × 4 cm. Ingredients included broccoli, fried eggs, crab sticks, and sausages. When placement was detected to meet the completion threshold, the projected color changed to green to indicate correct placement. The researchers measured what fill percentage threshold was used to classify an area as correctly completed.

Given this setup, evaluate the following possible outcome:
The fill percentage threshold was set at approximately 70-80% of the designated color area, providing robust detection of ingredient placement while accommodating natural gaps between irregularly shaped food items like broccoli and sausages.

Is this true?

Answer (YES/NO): YES